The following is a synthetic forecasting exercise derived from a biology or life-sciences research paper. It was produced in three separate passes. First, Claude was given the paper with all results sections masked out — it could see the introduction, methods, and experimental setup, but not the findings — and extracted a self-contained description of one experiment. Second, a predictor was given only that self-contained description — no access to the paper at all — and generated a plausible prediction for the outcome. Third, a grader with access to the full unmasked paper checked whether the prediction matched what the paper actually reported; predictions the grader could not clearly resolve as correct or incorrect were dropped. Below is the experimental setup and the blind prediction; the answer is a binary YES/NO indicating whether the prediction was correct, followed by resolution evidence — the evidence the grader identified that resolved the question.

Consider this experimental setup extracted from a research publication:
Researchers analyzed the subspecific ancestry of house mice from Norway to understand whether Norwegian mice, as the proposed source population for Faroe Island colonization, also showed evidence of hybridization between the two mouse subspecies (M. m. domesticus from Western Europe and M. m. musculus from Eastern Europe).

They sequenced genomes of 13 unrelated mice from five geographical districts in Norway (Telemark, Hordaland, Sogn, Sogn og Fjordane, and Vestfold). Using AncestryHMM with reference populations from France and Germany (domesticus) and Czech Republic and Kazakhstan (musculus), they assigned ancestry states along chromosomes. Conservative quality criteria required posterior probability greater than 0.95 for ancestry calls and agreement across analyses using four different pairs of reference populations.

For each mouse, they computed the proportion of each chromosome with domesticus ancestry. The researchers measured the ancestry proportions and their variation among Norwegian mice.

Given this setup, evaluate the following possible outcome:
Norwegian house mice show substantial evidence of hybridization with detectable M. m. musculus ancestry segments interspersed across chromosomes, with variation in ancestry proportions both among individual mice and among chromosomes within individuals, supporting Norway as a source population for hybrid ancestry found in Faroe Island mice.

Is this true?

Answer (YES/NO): YES